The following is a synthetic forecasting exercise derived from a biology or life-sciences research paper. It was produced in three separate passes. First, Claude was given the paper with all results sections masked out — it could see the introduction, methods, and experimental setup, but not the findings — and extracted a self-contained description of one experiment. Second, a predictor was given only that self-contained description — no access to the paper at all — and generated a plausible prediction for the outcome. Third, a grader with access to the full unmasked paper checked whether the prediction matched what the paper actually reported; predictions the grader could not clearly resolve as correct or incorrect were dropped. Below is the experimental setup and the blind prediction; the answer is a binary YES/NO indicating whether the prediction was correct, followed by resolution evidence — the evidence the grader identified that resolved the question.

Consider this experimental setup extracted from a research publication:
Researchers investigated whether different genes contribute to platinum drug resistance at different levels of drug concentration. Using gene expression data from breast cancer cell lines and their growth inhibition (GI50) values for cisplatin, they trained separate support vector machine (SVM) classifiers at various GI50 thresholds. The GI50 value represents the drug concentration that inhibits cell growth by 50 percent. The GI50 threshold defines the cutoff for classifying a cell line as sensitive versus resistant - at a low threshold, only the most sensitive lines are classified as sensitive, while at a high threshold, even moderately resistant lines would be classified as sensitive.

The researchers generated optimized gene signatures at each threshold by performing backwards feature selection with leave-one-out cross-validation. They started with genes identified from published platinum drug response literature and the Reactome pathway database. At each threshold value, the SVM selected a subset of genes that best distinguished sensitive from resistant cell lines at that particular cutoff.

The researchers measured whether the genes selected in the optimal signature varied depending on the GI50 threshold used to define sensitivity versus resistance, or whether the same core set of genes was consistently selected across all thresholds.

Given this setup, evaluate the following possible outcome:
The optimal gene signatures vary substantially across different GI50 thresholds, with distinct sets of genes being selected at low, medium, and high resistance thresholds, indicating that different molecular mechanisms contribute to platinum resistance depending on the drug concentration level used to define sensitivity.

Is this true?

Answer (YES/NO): YES